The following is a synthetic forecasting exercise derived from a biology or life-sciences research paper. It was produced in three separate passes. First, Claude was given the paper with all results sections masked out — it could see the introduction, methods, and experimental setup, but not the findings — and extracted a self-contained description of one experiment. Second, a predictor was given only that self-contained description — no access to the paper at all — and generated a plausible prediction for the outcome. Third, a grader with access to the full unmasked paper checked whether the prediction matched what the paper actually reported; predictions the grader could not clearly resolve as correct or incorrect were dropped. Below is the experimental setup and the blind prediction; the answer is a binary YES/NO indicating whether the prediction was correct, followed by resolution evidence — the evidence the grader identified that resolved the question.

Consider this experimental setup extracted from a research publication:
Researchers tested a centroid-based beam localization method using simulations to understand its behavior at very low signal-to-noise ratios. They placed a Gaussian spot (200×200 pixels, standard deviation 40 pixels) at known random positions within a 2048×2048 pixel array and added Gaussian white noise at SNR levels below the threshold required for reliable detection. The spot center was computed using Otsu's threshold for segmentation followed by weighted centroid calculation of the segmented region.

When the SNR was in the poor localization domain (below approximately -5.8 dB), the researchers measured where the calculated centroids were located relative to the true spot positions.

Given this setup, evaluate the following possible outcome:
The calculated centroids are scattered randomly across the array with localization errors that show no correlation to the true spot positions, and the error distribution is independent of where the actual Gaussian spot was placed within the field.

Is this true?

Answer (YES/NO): NO